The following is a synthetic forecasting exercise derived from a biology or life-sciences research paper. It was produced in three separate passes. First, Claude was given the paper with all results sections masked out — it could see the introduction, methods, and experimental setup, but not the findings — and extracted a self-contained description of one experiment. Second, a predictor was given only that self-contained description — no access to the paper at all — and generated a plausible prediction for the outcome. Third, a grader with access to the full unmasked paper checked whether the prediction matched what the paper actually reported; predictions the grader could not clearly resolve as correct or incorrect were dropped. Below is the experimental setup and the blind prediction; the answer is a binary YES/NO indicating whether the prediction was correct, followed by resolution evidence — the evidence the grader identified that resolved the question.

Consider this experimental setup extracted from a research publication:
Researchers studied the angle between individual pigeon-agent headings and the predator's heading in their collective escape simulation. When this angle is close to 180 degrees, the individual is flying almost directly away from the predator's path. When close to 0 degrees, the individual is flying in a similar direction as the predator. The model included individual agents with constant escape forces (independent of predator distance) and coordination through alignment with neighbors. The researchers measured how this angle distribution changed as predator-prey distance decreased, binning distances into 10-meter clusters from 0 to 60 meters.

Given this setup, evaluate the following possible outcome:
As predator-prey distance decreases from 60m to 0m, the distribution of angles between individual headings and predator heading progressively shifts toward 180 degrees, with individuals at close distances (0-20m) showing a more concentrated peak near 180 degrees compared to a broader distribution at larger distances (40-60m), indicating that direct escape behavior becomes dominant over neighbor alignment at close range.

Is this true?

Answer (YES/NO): NO